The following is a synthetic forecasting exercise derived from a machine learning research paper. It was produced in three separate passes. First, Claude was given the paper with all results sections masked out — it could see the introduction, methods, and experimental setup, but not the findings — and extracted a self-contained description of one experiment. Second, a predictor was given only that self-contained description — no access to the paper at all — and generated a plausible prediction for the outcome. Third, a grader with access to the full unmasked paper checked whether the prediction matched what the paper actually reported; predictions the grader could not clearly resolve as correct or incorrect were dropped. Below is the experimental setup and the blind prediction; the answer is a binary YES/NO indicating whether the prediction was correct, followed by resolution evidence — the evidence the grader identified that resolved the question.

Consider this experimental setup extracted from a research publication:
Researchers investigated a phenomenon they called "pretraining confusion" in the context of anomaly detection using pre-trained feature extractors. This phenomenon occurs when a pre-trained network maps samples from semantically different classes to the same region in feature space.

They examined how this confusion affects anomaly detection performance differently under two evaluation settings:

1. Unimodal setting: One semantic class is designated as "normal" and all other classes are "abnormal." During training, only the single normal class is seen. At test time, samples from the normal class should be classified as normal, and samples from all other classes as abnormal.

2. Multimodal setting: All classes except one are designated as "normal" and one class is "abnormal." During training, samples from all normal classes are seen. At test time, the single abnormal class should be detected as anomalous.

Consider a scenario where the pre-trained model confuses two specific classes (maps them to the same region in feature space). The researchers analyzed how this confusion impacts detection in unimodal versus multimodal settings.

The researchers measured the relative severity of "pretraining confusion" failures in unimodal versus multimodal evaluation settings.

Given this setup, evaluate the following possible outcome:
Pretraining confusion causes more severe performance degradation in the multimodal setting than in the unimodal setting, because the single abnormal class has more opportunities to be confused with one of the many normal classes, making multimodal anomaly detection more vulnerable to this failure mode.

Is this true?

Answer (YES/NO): YES